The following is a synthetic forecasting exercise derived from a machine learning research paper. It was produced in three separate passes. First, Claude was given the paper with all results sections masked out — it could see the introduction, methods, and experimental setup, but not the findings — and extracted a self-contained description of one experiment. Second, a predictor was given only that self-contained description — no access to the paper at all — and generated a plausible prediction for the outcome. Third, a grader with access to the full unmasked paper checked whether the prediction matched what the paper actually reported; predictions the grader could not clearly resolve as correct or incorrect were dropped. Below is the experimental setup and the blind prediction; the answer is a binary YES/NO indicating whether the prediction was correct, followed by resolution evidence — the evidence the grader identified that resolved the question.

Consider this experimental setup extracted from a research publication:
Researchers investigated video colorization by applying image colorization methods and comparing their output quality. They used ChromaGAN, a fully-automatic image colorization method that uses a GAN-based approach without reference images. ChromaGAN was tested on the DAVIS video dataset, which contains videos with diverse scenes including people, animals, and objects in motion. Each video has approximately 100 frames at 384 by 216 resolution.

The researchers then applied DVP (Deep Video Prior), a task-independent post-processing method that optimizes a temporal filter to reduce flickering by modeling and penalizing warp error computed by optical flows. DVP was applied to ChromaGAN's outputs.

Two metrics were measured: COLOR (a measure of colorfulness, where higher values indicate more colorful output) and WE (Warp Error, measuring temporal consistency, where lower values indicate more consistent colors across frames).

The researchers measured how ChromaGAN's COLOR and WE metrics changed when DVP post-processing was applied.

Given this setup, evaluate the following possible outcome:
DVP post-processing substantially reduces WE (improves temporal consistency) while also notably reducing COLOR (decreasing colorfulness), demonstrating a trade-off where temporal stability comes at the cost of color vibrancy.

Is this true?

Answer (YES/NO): YES